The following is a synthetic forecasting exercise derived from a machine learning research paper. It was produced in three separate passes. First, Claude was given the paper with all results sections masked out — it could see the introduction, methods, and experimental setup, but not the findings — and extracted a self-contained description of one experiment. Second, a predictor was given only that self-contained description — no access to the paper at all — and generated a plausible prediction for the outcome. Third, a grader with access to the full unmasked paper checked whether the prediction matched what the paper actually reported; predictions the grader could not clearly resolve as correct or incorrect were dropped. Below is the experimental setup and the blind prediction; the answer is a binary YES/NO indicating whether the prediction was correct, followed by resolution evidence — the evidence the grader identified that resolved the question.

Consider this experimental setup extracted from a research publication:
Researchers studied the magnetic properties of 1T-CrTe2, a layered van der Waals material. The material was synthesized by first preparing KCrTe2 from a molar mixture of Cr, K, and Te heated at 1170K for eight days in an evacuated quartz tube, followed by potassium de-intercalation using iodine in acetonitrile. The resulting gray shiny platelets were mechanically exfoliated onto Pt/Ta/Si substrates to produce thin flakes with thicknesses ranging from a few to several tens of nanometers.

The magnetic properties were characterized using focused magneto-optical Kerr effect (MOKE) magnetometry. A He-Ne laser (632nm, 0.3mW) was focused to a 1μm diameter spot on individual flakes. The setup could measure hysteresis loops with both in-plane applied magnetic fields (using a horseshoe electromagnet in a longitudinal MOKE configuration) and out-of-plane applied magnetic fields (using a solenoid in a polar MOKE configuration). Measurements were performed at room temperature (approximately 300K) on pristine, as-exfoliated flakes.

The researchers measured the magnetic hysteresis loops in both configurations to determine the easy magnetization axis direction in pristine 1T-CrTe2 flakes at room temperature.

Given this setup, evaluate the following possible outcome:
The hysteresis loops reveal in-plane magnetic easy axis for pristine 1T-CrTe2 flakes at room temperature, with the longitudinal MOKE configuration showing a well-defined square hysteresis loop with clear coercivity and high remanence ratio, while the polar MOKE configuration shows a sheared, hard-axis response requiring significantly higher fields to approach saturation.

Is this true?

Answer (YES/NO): YES